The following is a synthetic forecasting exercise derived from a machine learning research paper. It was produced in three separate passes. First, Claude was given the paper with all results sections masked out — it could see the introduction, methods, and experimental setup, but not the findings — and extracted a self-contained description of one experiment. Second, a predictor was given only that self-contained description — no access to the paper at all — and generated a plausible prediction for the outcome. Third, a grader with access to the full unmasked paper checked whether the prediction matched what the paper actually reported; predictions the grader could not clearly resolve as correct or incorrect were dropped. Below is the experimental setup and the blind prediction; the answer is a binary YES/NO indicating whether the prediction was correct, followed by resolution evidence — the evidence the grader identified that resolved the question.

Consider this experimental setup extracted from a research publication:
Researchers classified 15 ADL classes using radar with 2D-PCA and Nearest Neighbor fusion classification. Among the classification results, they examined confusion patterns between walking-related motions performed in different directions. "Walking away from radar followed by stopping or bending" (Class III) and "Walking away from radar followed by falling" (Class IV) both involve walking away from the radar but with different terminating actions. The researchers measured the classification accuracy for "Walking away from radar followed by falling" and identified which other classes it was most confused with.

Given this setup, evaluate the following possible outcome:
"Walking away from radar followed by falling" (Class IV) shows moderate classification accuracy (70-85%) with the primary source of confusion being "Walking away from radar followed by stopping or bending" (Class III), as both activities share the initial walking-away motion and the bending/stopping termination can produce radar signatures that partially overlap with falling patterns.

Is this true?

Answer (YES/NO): NO